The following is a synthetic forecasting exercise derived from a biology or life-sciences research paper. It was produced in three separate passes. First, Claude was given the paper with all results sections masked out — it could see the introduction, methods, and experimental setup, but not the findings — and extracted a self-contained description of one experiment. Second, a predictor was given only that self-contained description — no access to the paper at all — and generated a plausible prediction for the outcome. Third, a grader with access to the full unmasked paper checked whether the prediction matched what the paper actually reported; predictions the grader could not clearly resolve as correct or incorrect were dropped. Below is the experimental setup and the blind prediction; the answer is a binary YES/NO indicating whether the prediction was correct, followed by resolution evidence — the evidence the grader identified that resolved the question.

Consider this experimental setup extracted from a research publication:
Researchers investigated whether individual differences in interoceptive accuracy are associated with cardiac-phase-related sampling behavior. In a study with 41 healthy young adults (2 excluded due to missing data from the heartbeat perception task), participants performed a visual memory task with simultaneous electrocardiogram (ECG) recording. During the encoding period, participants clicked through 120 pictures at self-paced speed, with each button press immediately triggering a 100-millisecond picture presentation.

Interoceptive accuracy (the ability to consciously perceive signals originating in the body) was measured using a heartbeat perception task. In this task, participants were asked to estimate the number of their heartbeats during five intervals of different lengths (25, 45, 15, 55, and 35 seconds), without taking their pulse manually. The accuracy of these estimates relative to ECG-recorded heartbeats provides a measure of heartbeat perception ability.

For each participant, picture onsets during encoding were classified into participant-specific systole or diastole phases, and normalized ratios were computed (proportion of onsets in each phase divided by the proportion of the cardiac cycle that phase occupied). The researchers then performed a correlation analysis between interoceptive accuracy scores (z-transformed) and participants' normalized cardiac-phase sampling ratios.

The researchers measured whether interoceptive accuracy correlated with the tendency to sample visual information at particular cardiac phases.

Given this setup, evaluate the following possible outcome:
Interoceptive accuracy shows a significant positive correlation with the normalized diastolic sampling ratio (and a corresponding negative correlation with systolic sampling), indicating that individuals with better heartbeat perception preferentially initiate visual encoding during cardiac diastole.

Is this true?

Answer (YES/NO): NO